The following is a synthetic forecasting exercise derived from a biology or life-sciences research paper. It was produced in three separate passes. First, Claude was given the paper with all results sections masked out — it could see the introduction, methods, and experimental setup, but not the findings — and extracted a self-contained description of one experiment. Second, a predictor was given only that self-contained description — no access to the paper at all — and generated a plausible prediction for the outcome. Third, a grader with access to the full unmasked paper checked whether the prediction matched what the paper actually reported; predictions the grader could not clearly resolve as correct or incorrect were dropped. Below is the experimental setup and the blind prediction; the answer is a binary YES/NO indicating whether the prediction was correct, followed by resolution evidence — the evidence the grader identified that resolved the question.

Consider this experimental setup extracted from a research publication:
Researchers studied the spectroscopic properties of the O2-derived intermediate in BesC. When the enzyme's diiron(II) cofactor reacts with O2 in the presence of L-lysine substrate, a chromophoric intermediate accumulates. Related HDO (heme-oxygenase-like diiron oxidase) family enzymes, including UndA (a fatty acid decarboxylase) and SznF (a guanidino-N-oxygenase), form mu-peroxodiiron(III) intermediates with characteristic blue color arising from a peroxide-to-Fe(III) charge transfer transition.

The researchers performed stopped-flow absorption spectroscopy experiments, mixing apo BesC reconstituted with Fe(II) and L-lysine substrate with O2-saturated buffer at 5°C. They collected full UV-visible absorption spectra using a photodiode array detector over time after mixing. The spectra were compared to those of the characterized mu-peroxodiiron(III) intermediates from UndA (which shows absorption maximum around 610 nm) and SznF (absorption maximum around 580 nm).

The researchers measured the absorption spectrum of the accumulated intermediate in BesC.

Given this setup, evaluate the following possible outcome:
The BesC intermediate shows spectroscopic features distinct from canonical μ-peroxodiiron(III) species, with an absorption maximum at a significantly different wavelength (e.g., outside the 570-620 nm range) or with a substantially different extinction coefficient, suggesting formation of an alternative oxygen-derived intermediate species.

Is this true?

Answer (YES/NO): NO